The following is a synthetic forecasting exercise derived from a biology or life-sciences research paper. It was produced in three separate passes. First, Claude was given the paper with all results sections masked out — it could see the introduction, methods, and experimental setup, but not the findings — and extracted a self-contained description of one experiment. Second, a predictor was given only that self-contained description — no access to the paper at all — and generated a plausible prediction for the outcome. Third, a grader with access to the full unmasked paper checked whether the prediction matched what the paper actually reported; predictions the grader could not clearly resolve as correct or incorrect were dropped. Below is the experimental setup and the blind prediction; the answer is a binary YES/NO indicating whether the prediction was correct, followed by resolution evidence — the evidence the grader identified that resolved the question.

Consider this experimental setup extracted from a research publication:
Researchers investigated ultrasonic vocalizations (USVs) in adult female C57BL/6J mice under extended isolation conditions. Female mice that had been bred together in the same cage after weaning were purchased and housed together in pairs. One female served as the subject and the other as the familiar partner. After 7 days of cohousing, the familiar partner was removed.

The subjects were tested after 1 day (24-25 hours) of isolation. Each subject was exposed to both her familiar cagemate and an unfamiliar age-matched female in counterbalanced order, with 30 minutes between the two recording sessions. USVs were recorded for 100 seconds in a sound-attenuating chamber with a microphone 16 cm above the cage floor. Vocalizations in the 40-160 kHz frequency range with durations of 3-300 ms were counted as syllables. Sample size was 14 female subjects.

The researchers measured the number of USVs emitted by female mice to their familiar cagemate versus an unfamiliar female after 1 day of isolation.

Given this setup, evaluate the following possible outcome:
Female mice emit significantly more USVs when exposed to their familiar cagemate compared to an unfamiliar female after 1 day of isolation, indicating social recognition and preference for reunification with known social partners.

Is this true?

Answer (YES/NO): NO